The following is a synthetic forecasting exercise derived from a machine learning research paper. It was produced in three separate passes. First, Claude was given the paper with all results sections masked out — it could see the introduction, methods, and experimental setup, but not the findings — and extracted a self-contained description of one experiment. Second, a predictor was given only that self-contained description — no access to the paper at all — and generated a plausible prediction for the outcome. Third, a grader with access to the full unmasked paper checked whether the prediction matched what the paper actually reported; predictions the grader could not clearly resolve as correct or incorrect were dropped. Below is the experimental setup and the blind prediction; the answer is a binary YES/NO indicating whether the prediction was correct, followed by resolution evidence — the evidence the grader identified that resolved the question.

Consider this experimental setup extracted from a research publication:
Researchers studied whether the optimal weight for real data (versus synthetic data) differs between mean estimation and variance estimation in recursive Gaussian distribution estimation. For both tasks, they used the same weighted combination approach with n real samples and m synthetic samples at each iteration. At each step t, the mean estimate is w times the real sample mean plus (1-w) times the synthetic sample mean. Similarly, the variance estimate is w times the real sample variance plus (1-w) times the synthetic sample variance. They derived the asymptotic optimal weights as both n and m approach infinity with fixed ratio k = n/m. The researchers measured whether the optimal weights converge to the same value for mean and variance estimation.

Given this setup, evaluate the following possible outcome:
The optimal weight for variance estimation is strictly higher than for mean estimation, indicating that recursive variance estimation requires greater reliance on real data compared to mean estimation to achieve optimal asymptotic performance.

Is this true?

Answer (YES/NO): NO